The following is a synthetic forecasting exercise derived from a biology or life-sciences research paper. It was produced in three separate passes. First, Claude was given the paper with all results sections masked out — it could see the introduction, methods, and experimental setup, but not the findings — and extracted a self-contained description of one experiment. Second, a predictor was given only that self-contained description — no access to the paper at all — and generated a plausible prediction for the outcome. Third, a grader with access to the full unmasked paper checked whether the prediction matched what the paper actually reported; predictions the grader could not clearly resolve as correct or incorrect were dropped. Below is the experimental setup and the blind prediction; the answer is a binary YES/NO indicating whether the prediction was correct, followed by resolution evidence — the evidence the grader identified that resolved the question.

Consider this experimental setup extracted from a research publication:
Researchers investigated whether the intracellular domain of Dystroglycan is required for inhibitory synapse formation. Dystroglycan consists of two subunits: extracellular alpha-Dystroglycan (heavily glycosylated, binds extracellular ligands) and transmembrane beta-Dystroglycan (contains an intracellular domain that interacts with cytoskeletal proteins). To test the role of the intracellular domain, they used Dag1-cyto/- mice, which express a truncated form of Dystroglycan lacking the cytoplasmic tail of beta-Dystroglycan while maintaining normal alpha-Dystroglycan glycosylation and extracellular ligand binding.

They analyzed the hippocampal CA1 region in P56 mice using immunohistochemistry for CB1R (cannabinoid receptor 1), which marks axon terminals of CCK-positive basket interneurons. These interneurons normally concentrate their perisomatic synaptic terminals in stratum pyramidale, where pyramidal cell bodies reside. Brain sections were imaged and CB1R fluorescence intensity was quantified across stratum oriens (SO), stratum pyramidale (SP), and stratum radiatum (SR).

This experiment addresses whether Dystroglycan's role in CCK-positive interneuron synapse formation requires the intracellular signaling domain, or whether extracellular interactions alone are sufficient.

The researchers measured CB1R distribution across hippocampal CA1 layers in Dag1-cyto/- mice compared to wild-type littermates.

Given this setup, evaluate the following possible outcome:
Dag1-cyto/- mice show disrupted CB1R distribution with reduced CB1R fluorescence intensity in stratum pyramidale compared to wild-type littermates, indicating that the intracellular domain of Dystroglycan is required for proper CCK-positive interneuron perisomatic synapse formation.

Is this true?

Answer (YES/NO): NO